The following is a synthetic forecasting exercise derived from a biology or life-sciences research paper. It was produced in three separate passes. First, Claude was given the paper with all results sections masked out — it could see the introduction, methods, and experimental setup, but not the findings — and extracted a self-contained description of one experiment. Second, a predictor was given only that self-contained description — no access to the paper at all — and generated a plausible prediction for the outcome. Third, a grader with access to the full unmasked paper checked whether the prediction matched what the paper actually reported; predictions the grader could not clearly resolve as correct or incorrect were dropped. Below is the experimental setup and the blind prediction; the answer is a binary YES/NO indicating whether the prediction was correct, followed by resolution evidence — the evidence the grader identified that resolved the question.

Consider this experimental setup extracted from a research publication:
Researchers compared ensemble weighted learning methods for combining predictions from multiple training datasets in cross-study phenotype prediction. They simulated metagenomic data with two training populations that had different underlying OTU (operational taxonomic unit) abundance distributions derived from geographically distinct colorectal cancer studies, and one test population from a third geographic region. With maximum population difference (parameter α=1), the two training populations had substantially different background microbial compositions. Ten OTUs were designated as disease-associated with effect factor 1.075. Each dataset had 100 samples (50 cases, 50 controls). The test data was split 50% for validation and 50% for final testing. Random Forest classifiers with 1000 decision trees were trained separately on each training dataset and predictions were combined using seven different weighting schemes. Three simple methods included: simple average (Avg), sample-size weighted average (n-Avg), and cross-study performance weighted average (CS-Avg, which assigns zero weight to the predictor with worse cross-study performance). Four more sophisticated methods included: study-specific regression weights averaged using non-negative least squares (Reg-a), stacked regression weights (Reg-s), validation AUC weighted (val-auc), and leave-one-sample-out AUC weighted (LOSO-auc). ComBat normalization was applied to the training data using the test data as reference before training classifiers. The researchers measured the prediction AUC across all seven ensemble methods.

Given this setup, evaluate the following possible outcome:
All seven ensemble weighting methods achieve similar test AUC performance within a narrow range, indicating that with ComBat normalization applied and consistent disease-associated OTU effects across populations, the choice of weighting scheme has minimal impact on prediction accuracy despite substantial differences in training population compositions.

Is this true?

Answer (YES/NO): NO